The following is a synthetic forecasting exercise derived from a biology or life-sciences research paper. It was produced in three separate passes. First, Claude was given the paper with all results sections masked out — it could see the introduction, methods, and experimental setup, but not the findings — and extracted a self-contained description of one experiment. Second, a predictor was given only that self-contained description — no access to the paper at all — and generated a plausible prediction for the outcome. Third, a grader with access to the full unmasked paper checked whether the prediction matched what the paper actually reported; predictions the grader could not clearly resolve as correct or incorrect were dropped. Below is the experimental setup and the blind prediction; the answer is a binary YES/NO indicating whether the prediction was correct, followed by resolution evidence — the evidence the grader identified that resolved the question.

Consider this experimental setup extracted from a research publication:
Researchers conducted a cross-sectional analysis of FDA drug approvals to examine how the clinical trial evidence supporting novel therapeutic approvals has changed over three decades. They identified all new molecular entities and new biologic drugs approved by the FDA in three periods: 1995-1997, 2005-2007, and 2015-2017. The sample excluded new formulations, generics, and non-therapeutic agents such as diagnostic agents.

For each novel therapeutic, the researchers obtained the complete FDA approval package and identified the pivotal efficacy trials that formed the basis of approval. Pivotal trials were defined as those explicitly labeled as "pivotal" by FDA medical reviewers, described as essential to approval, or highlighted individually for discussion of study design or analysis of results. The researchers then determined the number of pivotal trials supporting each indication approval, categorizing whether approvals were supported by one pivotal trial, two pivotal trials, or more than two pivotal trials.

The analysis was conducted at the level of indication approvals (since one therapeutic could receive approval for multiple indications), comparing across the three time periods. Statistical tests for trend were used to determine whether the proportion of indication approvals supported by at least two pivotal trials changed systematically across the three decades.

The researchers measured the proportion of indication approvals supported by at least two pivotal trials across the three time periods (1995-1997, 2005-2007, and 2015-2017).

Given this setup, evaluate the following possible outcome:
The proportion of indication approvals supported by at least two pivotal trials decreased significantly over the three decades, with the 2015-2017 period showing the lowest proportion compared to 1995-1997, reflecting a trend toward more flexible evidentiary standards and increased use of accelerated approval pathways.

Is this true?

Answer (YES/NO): YES